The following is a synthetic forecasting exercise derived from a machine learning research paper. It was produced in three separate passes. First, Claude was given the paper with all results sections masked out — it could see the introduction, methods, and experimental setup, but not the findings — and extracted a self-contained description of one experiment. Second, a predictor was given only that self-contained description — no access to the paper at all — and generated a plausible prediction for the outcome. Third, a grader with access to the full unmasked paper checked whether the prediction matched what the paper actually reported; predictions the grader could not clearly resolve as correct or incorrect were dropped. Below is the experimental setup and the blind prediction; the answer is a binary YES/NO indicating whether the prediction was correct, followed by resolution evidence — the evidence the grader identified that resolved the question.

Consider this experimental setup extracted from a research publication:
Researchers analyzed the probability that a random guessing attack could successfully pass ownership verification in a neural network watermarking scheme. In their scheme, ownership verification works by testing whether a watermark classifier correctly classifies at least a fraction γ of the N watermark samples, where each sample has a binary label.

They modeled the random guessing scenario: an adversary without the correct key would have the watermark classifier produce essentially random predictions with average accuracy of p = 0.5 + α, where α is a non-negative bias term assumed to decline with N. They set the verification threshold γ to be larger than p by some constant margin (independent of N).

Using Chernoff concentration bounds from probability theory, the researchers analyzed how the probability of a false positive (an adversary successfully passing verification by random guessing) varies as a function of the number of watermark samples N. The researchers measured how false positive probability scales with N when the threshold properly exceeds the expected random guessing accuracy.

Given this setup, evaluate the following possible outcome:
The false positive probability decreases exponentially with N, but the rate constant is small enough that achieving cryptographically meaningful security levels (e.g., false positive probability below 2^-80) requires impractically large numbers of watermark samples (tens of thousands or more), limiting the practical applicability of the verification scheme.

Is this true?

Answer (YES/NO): NO